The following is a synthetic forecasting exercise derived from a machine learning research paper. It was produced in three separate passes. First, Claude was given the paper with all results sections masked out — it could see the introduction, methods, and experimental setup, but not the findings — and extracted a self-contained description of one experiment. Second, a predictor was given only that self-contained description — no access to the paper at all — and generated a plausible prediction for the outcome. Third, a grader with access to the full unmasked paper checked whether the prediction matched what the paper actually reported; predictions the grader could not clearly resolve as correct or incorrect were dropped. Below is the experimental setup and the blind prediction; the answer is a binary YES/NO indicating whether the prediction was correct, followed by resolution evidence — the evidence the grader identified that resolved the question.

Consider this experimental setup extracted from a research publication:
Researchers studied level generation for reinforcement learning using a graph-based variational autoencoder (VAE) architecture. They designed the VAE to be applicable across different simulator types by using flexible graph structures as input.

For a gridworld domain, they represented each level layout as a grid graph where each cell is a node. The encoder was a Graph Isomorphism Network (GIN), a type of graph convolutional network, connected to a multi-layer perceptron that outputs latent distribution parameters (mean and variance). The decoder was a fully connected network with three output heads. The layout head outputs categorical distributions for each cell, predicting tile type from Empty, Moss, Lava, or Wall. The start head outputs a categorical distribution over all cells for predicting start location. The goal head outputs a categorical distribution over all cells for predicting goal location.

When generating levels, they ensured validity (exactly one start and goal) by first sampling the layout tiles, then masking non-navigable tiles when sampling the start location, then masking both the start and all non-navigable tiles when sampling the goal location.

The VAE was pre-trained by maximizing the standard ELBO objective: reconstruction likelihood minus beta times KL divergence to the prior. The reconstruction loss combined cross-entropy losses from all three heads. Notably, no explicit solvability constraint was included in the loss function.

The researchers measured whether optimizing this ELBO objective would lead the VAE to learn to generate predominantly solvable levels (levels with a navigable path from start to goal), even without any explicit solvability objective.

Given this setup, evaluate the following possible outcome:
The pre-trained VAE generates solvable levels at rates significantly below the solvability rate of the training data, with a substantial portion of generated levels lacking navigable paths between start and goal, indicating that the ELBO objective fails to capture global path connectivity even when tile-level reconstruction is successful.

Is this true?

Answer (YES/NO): NO